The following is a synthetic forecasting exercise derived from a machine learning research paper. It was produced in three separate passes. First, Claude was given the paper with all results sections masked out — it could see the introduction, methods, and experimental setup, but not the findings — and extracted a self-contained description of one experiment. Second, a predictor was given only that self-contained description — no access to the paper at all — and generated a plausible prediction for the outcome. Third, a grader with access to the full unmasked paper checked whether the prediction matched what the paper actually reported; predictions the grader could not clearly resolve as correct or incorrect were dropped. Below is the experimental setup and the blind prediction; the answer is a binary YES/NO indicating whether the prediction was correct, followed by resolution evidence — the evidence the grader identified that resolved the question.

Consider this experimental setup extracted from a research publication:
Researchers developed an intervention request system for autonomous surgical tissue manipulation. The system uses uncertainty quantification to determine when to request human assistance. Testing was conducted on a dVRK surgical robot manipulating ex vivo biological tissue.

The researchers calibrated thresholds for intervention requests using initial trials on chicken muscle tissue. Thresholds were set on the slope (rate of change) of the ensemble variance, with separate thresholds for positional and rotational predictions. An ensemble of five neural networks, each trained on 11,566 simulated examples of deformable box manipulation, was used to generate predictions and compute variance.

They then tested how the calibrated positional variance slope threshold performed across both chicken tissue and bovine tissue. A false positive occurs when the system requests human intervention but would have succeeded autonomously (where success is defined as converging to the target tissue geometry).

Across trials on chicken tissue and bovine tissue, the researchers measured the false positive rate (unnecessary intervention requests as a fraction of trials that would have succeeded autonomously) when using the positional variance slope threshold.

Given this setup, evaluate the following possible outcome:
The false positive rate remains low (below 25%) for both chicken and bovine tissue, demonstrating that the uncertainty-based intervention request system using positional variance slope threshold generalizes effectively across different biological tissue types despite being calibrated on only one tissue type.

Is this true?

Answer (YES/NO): NO